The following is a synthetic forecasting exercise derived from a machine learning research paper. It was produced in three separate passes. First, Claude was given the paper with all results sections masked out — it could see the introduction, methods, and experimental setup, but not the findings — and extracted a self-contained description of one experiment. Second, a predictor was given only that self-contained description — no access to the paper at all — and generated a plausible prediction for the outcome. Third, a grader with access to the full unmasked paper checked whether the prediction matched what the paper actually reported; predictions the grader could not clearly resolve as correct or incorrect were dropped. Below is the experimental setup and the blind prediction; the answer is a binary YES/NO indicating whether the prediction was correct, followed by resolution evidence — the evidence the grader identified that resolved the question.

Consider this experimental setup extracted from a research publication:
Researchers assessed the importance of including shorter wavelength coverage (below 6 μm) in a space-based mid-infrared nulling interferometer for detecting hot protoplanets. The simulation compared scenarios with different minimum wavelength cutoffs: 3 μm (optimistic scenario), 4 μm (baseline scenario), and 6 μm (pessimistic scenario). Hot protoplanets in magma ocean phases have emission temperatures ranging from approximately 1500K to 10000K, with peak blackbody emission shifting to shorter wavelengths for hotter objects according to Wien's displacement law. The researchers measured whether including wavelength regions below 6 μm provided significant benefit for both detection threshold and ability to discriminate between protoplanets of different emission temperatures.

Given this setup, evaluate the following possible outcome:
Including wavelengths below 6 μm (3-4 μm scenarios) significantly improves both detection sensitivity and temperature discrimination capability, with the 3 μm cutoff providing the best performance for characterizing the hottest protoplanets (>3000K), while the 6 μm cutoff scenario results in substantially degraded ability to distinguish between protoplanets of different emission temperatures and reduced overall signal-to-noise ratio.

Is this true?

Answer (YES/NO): YES